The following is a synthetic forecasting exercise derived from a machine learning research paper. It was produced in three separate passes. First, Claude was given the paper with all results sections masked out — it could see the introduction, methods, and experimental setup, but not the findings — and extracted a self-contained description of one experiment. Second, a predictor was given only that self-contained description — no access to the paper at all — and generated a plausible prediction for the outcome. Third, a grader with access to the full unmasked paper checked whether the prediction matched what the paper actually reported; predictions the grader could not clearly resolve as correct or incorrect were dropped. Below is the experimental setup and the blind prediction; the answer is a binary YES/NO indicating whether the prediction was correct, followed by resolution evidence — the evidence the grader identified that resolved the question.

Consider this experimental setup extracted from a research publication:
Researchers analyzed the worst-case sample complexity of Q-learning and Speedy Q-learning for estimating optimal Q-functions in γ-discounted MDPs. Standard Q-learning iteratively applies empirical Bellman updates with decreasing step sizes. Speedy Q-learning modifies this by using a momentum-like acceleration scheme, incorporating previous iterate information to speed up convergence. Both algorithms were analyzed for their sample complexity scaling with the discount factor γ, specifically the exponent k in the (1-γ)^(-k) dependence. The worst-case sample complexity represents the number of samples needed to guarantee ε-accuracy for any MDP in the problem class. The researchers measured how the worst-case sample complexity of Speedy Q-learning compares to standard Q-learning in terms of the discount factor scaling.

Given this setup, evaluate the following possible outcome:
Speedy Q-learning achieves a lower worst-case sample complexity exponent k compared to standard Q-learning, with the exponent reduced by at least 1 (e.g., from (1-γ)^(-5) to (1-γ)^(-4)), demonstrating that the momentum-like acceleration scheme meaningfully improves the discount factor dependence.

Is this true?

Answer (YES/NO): NO